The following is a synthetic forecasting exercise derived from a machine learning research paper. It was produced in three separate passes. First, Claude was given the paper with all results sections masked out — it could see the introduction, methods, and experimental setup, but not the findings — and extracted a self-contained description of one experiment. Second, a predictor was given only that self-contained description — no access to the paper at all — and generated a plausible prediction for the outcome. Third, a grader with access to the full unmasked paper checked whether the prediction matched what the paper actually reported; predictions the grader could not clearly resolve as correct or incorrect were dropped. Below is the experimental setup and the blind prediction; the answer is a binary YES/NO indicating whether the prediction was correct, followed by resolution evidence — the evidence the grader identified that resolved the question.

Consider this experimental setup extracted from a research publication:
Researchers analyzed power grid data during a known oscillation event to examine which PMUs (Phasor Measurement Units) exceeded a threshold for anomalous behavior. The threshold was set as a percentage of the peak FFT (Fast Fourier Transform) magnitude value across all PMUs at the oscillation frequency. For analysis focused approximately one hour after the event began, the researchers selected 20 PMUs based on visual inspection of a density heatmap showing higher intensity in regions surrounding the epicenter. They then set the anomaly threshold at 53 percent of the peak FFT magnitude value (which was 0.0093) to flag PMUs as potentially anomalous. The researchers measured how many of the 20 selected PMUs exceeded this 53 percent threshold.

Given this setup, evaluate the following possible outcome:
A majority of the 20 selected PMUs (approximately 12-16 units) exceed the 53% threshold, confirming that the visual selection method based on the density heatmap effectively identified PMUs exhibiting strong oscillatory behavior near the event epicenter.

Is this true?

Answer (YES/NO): NO